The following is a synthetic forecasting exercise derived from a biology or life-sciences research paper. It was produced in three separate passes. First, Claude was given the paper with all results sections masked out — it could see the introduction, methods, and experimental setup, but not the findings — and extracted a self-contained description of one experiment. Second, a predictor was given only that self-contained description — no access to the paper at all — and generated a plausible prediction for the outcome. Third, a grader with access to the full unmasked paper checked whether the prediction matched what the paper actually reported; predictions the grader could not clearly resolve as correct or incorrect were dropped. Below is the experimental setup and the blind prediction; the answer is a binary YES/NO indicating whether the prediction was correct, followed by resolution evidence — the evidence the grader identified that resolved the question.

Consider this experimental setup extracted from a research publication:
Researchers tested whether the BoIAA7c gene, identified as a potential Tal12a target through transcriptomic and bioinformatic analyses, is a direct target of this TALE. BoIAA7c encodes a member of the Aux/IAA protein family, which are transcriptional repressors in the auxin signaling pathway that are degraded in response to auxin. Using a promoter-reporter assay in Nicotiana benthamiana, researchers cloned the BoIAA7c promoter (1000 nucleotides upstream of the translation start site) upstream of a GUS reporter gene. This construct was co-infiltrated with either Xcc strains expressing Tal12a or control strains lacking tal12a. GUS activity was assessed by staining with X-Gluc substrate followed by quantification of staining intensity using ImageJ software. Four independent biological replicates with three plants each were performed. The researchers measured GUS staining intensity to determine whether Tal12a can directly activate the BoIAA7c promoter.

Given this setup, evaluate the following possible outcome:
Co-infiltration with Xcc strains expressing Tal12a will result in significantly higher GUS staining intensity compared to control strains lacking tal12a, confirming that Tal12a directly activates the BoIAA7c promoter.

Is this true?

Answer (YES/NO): NO